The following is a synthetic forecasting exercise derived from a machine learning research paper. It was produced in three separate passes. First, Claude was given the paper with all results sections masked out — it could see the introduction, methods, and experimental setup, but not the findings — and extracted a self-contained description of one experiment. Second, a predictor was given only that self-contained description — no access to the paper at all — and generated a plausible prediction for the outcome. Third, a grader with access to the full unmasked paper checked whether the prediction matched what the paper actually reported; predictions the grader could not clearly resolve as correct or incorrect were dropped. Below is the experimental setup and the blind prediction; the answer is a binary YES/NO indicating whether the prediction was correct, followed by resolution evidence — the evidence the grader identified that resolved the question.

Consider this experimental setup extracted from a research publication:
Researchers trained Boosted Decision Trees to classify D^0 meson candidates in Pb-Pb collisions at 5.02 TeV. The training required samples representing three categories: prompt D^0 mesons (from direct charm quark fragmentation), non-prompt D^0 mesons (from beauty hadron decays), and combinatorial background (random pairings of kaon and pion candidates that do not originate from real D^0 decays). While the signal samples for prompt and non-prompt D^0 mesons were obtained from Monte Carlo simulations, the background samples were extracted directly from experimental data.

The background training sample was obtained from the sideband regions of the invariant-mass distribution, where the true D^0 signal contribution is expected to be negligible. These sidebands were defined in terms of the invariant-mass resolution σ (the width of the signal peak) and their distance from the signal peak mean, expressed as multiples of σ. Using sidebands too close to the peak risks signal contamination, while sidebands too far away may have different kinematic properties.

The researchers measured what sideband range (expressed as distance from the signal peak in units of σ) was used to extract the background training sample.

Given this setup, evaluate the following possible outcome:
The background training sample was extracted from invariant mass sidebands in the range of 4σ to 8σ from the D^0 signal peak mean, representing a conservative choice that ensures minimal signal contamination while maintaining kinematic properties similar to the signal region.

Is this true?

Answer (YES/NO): NO